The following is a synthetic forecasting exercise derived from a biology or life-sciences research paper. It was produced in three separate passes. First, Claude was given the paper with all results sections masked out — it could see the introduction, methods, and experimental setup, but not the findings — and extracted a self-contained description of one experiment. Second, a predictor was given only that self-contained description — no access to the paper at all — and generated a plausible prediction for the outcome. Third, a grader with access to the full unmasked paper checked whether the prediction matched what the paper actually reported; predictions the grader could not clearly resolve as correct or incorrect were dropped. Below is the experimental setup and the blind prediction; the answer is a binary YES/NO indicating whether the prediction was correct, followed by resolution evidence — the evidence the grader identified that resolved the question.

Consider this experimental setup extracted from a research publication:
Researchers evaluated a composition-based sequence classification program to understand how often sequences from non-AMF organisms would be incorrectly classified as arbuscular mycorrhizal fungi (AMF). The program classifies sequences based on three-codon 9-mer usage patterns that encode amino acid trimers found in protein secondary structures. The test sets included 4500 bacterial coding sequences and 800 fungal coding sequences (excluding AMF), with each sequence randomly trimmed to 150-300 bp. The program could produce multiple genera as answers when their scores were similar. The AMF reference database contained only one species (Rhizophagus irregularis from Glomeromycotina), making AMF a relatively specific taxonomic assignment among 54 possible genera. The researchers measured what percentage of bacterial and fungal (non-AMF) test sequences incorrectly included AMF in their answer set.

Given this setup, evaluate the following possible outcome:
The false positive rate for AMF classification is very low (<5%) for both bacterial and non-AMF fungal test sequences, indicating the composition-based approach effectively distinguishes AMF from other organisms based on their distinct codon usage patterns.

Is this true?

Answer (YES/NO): NO